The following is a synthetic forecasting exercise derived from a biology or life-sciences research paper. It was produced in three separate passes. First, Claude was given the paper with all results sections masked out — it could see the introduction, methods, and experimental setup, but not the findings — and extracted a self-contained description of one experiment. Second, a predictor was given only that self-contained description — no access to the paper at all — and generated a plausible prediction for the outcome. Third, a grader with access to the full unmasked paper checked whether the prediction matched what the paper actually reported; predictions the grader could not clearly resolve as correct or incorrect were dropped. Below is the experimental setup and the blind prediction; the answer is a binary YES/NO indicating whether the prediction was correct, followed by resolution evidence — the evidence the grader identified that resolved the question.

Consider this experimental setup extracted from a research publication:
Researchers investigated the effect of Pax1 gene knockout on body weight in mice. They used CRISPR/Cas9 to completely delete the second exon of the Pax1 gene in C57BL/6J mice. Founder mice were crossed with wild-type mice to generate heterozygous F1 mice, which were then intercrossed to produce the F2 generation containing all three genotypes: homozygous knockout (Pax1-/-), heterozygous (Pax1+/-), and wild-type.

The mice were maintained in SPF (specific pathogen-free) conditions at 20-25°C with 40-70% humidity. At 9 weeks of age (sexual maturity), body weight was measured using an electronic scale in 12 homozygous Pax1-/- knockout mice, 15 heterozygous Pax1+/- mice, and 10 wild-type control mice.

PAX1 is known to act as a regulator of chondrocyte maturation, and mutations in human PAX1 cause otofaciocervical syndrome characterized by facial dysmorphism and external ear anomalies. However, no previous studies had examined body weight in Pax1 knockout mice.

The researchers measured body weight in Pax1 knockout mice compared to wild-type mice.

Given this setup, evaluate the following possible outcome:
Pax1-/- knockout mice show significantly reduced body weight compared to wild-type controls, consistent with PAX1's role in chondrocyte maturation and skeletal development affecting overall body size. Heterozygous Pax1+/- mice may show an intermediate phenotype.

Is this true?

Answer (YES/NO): NO